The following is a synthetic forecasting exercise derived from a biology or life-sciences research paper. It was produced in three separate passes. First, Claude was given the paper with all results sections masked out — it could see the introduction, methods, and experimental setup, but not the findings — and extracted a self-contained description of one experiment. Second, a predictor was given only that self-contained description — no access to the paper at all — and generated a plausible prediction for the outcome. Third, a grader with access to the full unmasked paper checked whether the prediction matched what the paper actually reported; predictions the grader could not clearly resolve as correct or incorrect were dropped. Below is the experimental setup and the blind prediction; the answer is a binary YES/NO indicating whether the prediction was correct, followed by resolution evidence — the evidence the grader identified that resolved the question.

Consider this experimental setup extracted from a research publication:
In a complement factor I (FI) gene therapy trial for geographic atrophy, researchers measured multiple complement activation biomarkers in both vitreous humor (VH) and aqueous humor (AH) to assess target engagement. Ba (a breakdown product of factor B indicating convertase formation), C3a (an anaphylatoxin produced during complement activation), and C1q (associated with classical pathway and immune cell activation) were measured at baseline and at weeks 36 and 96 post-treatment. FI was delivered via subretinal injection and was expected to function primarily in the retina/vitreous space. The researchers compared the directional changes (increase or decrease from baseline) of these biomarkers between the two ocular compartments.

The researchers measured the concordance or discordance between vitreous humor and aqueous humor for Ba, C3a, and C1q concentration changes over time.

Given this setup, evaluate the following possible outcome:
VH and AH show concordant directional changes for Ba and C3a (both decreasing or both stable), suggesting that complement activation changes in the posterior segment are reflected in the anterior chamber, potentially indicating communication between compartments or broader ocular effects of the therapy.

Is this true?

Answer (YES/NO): NO